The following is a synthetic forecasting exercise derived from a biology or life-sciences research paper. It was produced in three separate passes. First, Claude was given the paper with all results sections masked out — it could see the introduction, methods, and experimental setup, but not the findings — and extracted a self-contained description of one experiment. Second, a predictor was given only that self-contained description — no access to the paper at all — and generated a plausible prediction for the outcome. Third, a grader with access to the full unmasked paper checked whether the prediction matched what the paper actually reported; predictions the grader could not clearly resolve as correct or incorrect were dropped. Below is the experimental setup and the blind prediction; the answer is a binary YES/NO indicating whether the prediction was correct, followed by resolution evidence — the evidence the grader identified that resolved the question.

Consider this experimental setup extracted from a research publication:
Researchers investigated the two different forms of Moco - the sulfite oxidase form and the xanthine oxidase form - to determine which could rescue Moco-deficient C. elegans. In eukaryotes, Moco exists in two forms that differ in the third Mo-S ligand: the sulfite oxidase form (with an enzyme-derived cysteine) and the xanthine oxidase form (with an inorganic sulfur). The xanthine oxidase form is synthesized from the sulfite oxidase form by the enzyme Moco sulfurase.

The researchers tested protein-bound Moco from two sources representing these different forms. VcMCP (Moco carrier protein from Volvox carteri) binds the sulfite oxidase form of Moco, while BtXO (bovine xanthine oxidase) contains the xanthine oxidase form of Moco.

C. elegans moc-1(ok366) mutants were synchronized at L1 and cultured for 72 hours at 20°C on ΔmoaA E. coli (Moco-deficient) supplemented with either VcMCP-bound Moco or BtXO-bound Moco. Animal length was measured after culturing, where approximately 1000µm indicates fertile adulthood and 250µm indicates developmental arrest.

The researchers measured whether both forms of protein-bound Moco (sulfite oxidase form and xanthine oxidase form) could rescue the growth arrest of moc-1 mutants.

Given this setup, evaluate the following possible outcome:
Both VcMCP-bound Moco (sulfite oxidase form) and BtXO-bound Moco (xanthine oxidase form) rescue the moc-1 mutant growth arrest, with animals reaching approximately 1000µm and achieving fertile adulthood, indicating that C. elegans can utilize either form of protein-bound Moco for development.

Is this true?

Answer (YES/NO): NO